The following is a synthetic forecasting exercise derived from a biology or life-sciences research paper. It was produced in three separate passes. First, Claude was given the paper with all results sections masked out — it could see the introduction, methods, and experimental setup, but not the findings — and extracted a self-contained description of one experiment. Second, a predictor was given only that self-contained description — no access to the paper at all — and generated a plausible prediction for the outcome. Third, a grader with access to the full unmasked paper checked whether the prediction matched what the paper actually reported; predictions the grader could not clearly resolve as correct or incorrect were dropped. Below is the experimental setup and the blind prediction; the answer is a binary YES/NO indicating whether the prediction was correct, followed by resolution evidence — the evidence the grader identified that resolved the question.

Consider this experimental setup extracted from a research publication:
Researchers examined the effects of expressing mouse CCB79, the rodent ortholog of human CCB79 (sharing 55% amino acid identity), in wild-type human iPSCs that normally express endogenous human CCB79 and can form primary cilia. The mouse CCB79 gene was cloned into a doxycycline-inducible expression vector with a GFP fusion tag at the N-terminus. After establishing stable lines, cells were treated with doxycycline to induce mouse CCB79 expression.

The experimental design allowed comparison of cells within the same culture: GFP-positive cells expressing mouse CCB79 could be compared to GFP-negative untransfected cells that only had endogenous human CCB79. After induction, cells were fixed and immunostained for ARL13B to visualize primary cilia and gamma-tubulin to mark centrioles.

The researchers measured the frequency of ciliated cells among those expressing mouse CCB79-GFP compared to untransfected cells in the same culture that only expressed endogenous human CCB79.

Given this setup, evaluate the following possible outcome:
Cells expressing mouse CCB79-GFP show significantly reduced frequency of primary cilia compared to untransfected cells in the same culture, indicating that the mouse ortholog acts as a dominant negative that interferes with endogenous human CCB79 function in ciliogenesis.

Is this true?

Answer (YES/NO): YES